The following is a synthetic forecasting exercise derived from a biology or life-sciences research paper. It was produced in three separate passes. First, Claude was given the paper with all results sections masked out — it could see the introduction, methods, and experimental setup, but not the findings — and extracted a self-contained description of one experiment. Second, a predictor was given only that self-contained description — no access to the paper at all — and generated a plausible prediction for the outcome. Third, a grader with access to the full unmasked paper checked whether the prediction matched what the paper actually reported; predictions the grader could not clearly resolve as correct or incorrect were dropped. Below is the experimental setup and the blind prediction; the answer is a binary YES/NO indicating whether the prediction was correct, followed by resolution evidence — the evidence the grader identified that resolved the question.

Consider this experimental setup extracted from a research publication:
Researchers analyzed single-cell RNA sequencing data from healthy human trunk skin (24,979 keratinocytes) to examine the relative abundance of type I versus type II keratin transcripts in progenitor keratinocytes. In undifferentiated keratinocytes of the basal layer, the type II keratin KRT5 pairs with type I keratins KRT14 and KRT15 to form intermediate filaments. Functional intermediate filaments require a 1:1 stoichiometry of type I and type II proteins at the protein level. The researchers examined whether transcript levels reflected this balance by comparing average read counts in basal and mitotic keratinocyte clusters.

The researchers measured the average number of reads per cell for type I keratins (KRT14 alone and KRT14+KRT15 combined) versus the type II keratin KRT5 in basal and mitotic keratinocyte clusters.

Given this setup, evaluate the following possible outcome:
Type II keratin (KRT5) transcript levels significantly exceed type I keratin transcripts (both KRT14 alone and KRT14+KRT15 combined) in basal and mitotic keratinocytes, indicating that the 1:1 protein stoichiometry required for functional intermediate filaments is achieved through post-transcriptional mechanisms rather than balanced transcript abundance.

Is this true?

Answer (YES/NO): NO